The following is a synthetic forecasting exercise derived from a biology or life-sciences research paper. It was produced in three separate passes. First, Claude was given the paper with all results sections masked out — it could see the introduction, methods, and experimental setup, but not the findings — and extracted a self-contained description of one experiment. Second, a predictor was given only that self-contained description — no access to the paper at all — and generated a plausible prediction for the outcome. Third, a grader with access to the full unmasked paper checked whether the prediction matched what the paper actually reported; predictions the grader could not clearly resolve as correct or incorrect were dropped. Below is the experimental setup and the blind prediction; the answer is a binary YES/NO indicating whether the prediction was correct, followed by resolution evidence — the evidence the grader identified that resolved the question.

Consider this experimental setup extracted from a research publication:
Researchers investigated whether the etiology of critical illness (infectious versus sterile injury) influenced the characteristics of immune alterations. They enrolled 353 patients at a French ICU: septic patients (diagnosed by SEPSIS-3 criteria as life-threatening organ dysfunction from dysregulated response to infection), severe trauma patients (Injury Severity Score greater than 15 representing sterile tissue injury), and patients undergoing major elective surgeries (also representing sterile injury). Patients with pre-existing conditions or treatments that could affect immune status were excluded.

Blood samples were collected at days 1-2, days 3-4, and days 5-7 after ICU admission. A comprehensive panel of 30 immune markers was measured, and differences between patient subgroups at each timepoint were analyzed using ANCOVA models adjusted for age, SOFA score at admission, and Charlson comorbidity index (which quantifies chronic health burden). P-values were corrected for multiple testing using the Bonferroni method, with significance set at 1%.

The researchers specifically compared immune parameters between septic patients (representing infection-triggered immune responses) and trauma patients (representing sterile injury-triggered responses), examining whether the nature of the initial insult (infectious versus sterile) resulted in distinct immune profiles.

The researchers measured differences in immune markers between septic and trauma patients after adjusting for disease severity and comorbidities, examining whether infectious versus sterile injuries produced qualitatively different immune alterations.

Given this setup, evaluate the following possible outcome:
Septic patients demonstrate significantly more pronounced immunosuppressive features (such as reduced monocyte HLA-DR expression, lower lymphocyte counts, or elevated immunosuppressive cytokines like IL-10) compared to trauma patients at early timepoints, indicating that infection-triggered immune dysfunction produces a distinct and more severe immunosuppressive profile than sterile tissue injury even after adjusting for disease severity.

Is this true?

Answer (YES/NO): NO